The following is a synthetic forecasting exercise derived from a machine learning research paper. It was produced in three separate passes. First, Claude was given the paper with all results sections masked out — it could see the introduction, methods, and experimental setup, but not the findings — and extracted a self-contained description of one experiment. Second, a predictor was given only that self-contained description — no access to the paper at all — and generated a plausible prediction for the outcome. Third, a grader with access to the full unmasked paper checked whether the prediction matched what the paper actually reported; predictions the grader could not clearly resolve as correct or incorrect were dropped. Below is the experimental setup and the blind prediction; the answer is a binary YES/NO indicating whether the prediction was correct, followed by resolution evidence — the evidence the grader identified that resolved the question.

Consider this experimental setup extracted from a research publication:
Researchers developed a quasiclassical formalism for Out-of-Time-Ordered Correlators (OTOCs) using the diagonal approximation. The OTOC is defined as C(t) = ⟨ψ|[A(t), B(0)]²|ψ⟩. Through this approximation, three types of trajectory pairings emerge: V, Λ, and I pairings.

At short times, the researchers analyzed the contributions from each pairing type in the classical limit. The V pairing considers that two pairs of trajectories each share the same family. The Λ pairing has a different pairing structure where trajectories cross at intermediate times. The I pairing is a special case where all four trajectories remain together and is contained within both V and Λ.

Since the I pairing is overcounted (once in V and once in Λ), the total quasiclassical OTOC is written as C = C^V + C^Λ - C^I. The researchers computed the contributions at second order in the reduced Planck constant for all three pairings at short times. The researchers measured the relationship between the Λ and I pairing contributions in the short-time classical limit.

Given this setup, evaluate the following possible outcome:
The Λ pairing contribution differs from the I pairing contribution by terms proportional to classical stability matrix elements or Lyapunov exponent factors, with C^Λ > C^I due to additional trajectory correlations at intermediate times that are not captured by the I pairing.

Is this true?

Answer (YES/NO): NO